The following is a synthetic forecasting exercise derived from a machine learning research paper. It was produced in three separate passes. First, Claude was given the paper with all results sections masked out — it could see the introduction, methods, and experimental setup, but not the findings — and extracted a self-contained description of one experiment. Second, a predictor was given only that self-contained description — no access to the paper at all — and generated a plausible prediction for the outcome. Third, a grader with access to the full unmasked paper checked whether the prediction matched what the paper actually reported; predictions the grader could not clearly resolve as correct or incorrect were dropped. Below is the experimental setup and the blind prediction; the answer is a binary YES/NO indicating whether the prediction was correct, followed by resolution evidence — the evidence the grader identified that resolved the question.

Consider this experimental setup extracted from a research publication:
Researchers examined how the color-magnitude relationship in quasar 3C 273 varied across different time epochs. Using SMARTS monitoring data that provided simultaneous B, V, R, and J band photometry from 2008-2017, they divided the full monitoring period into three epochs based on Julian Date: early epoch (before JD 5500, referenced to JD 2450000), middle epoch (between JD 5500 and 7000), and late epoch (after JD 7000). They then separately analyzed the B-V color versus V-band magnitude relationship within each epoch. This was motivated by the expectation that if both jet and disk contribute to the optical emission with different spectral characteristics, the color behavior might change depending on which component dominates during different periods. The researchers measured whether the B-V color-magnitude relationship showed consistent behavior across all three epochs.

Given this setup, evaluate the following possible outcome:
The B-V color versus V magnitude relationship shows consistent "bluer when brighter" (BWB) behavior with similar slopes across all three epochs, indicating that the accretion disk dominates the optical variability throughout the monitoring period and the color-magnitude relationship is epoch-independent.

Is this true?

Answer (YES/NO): NO